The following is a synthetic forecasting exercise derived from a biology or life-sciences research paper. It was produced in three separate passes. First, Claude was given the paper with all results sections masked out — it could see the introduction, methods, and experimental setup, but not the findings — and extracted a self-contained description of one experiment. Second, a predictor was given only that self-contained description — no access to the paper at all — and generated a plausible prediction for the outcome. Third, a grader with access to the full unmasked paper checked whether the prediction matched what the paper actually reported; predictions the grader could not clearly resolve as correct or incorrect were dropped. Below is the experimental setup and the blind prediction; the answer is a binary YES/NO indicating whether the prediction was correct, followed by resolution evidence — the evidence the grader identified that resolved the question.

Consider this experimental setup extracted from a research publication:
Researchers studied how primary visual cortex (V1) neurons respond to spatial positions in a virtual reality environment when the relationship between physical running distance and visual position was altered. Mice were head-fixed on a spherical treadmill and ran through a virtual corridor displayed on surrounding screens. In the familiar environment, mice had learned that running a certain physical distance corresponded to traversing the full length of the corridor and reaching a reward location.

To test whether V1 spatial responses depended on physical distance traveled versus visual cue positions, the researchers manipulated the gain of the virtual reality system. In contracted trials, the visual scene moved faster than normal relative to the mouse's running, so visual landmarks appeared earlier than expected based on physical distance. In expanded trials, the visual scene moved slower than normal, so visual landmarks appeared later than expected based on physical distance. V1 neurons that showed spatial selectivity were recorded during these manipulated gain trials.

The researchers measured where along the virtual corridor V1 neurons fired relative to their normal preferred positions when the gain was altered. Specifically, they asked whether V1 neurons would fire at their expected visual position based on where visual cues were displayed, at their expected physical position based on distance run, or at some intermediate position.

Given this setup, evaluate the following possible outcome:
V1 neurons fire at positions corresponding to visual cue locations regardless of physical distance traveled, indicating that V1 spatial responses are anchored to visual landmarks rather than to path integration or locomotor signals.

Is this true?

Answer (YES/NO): NO